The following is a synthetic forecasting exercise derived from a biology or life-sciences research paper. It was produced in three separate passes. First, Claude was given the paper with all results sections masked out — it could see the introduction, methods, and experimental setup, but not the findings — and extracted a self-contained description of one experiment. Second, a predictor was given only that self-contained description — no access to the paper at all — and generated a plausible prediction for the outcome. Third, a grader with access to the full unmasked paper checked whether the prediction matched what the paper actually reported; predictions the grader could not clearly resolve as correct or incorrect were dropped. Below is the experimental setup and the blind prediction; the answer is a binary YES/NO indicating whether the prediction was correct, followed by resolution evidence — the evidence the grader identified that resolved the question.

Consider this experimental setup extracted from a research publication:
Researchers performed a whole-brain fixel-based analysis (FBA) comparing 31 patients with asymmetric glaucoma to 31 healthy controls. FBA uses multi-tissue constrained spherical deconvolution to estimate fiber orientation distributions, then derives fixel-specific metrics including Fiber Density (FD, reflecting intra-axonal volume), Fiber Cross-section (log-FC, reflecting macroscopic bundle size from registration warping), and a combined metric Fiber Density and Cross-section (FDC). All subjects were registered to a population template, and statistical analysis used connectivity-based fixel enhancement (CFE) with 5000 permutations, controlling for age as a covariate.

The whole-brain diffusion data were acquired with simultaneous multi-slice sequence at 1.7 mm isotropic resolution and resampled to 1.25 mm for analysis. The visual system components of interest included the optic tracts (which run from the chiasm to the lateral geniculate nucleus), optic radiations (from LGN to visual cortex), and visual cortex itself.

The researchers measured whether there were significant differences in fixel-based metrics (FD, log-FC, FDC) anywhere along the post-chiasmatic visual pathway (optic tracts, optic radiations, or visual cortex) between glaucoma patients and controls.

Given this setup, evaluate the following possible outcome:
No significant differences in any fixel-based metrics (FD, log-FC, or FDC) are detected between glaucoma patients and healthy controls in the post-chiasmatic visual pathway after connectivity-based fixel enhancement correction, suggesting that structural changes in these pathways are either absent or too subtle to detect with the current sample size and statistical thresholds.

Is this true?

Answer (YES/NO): NO